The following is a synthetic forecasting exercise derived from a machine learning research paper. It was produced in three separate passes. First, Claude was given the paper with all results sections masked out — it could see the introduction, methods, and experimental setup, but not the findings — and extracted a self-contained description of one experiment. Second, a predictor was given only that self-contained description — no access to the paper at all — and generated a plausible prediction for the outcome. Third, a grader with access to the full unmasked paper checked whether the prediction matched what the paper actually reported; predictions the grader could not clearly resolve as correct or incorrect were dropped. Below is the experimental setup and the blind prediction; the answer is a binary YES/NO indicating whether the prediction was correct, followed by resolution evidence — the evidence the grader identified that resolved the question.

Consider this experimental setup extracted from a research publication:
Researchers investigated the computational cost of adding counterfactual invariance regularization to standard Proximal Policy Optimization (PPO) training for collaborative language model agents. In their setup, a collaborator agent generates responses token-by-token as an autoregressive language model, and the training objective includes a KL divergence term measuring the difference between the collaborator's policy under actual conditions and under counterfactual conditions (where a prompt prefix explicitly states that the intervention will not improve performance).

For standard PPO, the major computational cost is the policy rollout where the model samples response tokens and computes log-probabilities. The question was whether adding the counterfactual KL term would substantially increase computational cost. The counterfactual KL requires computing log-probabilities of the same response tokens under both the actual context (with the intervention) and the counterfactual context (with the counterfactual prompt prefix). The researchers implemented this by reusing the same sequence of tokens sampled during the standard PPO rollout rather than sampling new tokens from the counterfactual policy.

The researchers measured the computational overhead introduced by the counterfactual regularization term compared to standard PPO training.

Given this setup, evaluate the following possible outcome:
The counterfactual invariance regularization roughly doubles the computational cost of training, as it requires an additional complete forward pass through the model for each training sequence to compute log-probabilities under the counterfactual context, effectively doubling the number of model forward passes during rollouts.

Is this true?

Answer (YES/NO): NO